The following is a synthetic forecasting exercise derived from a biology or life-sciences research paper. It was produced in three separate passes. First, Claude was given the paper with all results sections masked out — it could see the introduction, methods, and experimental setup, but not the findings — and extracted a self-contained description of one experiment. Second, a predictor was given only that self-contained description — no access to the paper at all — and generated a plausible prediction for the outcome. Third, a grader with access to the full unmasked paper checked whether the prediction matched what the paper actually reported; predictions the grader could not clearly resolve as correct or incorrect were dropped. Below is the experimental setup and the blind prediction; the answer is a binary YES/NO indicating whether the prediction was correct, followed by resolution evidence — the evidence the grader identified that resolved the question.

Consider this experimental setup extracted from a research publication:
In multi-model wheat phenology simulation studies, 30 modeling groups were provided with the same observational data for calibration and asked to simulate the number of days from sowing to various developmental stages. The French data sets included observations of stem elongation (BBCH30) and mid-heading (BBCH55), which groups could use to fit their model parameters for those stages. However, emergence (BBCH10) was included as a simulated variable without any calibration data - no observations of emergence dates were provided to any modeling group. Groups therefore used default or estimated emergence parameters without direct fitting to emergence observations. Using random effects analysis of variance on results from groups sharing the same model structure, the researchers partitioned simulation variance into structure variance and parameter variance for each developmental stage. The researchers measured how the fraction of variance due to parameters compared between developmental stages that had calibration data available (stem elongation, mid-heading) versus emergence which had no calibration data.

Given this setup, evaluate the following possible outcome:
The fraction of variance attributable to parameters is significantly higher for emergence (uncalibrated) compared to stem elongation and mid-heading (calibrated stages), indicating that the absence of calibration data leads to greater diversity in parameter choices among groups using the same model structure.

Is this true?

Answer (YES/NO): NO